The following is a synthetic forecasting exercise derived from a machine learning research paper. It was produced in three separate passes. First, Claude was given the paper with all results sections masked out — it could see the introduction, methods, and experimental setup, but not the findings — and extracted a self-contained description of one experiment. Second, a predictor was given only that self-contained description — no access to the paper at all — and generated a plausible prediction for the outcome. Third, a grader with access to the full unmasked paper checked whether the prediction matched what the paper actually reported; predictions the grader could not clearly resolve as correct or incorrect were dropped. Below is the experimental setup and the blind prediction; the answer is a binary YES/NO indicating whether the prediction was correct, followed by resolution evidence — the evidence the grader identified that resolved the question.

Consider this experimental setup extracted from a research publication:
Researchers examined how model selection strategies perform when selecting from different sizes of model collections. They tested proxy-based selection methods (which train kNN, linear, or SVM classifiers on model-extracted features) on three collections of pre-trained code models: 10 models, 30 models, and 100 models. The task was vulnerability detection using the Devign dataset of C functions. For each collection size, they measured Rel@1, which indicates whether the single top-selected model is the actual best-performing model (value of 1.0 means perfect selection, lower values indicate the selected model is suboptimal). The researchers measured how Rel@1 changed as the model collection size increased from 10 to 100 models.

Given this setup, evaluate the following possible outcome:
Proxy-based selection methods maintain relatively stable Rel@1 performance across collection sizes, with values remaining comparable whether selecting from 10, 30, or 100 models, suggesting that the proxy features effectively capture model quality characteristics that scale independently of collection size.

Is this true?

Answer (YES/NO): NO